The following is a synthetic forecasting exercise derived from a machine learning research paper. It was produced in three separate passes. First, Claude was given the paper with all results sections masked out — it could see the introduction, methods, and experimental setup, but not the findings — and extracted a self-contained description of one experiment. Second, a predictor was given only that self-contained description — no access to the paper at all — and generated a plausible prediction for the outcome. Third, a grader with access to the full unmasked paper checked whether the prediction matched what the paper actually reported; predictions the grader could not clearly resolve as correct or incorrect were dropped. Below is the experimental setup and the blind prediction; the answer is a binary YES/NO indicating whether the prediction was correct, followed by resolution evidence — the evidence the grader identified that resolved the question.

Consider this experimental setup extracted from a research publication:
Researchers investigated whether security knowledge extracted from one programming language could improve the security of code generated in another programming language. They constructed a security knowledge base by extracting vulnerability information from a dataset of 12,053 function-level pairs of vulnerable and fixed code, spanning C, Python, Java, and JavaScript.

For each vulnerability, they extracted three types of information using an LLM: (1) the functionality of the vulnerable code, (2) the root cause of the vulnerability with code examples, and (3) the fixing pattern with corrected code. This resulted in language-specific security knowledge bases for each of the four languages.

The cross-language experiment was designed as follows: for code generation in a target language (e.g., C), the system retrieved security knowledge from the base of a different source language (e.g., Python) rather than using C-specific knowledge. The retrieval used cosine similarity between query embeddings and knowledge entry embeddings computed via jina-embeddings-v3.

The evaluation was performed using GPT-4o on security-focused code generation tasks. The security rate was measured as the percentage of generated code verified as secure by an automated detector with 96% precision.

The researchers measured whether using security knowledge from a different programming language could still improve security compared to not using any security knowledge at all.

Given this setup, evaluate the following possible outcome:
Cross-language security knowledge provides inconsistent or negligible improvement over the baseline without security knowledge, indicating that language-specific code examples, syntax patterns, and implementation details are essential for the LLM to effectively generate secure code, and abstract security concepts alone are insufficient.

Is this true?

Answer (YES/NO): NO